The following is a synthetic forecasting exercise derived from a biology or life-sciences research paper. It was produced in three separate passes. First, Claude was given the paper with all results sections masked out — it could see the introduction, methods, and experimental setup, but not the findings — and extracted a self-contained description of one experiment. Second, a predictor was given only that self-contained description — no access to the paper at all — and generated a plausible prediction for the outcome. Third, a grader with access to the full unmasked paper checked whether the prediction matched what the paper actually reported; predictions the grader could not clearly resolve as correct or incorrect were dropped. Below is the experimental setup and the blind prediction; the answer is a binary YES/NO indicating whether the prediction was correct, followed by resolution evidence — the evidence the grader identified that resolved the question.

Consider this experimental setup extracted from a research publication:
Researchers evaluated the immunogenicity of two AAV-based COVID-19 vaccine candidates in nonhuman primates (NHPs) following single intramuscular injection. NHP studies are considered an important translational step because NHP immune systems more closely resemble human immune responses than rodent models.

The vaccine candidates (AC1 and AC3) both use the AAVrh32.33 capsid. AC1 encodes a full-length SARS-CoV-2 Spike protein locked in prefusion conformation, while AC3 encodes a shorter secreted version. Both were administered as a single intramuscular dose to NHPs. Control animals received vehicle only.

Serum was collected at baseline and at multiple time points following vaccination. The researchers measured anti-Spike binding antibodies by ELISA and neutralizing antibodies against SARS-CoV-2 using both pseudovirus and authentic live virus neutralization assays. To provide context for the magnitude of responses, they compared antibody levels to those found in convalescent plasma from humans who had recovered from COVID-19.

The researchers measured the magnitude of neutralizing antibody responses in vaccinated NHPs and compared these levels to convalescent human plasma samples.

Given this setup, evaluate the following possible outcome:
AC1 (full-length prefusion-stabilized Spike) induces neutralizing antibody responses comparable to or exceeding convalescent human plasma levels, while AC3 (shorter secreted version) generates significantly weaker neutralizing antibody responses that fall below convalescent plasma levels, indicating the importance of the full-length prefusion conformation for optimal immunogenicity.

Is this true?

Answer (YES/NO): NO